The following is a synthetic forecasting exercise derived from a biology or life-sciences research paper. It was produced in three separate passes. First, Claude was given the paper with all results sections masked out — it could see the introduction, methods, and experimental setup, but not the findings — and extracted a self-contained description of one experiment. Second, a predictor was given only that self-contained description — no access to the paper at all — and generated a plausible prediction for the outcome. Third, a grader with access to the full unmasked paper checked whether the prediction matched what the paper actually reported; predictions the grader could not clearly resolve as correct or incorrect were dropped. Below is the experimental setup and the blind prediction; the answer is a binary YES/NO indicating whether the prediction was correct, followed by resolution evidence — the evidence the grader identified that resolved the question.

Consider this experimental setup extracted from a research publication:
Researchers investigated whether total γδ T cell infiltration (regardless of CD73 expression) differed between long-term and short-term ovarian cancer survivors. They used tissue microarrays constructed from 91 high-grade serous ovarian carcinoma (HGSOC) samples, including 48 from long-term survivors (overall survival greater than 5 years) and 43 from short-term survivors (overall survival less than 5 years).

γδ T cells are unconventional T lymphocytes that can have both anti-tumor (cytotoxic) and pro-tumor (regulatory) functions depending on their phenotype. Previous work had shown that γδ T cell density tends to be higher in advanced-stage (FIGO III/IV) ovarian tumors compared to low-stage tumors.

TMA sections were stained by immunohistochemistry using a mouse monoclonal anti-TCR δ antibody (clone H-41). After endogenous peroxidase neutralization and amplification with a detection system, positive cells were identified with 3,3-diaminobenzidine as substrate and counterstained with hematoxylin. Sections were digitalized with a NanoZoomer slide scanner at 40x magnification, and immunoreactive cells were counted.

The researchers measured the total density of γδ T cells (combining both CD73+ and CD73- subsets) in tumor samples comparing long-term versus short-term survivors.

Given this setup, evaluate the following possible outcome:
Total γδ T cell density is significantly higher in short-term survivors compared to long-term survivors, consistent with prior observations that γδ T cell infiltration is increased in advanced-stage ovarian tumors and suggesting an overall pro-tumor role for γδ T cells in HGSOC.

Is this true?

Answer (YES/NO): YES